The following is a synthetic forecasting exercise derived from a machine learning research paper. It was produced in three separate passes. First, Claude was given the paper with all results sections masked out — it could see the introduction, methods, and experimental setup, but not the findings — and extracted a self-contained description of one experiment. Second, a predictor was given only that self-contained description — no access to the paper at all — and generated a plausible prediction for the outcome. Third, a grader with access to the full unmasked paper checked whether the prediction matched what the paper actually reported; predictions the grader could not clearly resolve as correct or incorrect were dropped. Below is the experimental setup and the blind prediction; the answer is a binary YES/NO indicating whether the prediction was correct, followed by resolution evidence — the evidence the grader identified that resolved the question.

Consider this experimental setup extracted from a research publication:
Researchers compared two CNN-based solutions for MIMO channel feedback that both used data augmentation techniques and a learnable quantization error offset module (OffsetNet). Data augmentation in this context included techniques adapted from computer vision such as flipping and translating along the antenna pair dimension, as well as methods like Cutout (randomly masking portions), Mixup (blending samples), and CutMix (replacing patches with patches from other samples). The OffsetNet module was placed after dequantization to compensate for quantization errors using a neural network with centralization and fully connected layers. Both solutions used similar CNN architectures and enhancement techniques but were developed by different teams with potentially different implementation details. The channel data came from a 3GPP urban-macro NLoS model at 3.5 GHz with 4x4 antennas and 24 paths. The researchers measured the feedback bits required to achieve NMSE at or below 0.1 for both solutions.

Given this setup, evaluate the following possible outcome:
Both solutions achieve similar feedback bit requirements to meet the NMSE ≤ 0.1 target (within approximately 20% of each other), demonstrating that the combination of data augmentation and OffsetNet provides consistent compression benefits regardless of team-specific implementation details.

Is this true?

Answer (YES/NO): YES